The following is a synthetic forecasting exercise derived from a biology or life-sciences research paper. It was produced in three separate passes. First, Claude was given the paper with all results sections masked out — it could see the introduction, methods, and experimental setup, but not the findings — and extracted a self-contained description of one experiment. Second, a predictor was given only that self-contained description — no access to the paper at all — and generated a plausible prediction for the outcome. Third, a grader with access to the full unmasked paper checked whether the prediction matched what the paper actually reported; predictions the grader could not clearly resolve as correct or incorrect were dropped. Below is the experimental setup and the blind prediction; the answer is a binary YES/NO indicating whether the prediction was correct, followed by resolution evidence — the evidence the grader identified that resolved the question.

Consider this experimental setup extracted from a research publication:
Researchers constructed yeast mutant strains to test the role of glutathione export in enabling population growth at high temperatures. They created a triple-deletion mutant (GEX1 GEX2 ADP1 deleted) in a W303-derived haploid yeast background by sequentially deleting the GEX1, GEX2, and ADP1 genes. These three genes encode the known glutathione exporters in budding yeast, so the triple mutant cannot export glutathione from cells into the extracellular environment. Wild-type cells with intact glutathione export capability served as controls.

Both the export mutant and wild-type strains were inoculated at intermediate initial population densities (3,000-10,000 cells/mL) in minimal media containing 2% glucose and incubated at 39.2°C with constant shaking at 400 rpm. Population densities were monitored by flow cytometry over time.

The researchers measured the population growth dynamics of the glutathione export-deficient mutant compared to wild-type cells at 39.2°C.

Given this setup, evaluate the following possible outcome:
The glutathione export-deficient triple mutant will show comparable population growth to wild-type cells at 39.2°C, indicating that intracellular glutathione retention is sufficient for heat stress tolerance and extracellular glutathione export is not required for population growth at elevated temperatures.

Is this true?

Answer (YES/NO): NO